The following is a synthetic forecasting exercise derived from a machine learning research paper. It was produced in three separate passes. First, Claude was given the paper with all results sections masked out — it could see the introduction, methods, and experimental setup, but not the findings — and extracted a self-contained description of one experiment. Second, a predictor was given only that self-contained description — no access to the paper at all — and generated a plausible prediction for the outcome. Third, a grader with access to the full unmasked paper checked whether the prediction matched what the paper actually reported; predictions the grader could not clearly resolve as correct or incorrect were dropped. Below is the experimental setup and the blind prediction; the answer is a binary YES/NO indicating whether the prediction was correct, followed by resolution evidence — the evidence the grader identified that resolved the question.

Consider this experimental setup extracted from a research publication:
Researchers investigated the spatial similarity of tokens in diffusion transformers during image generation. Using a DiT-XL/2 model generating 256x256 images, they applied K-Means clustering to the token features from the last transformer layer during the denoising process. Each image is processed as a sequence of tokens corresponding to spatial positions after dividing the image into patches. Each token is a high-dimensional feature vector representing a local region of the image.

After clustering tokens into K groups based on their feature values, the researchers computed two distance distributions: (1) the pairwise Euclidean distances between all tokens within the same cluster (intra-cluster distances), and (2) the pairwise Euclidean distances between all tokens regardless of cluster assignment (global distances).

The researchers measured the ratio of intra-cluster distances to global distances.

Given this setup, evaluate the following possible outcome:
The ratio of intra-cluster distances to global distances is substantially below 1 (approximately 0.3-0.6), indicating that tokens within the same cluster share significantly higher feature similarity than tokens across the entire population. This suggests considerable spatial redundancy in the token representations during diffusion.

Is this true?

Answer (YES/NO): NO